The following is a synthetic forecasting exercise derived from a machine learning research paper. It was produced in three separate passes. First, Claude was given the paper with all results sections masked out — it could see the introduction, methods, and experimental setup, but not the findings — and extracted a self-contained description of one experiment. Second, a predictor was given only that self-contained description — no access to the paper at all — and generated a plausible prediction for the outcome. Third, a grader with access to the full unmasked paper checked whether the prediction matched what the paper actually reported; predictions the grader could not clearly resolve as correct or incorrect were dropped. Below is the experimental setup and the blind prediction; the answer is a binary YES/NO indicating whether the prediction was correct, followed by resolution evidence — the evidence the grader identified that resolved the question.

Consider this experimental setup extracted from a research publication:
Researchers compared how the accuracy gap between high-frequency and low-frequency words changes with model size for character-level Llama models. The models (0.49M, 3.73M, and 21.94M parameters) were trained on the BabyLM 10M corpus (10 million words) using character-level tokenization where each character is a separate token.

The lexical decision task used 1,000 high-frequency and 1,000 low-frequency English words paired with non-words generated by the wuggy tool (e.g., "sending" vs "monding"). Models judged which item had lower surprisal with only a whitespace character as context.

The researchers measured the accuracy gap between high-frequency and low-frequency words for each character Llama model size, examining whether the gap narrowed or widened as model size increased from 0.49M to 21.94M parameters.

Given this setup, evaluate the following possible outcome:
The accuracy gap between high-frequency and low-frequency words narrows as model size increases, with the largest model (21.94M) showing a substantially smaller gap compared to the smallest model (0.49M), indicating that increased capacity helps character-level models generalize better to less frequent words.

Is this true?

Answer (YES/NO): YES